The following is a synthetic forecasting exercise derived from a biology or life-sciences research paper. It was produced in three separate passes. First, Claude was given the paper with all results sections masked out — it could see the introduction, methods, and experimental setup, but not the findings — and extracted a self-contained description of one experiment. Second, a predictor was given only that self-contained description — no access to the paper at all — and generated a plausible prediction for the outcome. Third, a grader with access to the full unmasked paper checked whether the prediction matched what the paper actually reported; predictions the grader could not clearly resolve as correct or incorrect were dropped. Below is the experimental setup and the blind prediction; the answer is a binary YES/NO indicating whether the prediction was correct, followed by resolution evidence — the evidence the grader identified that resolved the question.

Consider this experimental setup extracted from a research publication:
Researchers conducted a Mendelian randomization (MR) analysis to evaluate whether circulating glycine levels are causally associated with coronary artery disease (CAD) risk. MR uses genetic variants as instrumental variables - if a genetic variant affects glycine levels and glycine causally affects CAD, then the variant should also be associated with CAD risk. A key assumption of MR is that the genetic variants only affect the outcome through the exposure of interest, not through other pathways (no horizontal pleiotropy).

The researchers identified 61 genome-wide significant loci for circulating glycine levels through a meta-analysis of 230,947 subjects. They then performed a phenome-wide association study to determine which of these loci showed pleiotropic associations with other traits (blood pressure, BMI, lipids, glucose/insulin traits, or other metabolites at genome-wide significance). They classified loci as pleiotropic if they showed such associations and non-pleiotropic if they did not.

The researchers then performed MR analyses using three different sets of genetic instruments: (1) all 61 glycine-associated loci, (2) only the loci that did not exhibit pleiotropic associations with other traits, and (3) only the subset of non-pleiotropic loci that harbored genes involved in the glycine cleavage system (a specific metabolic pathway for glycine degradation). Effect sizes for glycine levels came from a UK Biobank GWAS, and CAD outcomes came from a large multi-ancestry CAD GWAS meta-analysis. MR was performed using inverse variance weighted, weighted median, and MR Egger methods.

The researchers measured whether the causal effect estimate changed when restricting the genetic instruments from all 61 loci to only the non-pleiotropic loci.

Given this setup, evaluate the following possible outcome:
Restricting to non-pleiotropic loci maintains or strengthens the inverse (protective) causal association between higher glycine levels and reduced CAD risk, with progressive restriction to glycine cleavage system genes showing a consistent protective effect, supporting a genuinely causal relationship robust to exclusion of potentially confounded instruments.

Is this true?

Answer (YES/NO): NO